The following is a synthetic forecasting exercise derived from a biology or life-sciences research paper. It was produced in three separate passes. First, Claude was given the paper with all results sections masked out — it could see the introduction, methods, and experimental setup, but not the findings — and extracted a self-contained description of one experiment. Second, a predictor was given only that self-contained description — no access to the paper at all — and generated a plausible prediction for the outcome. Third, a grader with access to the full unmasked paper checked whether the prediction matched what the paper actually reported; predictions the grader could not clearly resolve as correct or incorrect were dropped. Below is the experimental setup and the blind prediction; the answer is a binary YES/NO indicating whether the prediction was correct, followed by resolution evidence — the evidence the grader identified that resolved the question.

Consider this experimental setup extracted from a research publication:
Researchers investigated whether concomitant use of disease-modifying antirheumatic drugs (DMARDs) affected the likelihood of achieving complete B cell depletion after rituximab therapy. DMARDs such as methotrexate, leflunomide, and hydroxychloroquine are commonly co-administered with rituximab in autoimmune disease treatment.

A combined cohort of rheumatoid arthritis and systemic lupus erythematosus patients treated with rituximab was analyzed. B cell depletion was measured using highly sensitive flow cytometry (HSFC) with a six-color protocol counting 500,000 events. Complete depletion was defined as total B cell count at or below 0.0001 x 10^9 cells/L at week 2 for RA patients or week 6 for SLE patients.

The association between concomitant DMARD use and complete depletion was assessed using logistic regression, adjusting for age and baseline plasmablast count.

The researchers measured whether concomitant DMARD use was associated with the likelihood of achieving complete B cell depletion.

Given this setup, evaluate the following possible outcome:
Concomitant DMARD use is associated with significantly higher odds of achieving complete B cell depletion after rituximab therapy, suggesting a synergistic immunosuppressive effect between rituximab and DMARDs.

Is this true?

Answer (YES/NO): NO